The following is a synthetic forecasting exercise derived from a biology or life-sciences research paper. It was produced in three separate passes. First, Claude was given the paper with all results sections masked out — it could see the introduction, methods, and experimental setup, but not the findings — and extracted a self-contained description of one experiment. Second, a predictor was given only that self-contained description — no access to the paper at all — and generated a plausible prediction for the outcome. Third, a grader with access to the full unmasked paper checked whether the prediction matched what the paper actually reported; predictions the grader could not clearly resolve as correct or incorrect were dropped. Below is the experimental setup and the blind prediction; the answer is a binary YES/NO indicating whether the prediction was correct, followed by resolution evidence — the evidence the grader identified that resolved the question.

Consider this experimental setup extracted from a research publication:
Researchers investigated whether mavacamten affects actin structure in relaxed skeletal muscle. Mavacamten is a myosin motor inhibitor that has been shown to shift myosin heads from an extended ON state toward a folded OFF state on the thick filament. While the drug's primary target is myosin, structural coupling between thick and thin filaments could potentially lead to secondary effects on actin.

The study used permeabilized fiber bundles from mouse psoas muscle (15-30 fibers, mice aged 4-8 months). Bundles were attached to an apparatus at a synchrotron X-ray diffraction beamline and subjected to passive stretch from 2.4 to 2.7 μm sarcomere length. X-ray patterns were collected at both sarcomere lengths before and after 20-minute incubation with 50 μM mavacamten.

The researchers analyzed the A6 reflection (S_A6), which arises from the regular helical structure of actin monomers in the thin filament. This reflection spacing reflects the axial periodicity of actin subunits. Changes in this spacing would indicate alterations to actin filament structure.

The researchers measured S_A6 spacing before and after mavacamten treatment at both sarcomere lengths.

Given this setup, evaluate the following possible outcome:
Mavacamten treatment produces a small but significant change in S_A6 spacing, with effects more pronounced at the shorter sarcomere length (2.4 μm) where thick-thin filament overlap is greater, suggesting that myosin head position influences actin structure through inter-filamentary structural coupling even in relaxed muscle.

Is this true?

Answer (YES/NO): NO